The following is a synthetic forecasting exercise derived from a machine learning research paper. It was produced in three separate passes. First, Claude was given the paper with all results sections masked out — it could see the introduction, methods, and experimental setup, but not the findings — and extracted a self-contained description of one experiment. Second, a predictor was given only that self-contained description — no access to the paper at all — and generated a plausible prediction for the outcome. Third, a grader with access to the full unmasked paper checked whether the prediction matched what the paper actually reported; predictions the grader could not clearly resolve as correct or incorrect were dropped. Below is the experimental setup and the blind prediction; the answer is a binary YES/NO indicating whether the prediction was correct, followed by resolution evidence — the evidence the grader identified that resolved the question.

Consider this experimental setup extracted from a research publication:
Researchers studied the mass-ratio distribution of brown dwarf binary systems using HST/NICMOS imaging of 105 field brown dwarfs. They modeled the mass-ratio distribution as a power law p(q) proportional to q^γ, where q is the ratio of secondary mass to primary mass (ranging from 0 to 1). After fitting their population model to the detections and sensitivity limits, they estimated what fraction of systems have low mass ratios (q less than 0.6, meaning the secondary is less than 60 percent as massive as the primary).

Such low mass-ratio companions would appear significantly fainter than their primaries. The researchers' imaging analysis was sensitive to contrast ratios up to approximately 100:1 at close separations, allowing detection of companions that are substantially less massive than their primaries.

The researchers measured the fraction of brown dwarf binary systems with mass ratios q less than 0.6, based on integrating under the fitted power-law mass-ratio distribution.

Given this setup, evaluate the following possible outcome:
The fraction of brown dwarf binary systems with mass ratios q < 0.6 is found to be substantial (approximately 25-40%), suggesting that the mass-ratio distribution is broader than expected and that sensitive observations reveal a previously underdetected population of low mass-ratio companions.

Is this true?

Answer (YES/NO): NO